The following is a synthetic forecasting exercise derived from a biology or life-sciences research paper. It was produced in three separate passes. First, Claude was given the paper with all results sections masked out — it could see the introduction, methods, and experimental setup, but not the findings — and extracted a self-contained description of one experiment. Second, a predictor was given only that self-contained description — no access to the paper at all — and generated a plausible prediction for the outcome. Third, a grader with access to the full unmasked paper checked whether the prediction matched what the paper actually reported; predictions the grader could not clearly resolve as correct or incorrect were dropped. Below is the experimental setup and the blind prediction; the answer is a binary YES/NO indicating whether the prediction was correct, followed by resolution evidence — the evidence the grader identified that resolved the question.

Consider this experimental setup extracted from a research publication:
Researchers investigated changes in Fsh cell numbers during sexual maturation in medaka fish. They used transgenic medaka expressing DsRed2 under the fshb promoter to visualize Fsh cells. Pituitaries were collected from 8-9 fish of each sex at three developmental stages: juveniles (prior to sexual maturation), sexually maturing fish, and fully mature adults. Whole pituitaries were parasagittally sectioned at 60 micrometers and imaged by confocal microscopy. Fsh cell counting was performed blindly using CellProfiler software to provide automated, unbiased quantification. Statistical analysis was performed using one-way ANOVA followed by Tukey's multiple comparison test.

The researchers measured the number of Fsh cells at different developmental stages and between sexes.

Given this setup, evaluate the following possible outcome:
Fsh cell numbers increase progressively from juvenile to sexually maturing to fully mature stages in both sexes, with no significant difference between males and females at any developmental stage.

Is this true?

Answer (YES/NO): NO